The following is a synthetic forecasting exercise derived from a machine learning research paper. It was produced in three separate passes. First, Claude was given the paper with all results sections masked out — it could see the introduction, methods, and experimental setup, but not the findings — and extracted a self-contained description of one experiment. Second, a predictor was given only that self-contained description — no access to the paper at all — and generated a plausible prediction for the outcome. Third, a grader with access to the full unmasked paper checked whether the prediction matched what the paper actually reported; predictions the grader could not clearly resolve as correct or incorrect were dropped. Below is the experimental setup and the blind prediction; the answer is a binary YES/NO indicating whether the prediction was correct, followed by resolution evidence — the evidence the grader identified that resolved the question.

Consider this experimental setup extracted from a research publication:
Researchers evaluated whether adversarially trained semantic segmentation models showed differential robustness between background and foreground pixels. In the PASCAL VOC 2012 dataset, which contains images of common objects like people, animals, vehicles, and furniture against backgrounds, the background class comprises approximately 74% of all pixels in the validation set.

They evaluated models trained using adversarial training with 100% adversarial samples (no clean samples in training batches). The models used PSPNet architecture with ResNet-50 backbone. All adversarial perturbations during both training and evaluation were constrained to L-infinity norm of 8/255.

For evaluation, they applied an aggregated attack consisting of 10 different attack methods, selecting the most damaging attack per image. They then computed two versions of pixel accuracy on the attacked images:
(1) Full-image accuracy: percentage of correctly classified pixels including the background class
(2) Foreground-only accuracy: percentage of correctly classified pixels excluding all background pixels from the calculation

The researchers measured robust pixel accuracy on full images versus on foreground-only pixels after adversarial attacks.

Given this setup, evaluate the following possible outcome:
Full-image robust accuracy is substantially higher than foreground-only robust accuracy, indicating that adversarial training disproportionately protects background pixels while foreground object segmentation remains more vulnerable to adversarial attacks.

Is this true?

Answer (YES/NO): YES